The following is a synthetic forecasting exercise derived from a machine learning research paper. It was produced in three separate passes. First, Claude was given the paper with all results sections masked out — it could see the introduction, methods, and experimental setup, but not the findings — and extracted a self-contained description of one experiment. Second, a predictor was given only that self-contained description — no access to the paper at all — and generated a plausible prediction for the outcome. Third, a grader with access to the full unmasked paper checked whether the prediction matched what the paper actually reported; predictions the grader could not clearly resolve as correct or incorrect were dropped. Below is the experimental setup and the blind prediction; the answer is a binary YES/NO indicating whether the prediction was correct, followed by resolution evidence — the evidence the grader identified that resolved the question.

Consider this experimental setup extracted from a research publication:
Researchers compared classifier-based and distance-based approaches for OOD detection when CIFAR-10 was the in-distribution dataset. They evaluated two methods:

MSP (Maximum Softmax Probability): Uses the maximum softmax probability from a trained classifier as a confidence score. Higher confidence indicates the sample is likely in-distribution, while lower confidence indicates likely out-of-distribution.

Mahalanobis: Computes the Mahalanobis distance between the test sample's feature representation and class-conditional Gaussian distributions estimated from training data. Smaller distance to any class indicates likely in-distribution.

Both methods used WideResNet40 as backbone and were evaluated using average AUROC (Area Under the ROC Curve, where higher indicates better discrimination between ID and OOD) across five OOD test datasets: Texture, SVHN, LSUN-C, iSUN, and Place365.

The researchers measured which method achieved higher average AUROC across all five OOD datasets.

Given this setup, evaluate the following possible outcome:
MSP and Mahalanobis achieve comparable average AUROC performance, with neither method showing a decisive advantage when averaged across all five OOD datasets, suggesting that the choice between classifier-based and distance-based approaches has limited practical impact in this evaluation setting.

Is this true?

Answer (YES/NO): NO